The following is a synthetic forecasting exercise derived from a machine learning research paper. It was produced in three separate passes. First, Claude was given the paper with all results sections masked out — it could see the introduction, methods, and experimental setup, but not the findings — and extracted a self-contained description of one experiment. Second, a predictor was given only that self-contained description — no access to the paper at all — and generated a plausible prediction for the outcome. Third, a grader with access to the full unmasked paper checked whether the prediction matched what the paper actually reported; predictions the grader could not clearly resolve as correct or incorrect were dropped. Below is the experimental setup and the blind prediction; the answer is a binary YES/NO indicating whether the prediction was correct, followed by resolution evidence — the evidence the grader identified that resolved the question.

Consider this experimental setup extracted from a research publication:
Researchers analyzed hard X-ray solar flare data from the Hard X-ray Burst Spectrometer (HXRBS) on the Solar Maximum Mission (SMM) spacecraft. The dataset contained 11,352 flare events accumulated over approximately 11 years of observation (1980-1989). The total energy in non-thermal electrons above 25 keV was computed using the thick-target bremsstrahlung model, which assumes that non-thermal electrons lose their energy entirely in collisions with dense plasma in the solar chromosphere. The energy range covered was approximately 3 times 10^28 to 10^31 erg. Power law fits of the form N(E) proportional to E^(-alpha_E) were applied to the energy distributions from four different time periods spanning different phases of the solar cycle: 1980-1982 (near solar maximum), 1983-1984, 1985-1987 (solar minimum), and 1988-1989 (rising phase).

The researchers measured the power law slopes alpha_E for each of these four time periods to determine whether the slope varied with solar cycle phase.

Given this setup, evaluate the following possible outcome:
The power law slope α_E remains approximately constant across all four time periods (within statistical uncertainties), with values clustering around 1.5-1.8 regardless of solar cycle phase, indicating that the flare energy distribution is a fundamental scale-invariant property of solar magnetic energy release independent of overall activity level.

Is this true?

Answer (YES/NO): YES